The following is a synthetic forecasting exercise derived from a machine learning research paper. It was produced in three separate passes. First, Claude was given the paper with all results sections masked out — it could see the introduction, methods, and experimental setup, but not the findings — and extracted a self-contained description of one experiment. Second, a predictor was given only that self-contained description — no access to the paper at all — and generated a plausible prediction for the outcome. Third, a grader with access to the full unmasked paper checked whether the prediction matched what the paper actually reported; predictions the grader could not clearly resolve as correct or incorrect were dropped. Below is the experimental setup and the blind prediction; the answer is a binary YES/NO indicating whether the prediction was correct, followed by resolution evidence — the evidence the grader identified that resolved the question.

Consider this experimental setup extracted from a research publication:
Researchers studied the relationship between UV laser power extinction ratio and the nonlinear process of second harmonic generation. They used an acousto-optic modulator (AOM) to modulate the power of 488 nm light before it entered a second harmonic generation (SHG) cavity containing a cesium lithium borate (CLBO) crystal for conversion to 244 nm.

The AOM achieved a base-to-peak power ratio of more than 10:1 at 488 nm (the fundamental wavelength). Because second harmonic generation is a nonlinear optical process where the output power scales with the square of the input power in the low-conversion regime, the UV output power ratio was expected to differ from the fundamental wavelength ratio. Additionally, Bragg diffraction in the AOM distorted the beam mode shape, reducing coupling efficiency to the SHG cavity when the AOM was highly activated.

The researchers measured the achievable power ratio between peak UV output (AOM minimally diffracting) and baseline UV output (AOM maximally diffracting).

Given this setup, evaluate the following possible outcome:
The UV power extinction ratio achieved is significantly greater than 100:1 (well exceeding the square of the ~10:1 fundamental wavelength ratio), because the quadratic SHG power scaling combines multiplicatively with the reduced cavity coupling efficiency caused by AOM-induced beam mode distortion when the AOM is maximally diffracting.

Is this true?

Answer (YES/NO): YES